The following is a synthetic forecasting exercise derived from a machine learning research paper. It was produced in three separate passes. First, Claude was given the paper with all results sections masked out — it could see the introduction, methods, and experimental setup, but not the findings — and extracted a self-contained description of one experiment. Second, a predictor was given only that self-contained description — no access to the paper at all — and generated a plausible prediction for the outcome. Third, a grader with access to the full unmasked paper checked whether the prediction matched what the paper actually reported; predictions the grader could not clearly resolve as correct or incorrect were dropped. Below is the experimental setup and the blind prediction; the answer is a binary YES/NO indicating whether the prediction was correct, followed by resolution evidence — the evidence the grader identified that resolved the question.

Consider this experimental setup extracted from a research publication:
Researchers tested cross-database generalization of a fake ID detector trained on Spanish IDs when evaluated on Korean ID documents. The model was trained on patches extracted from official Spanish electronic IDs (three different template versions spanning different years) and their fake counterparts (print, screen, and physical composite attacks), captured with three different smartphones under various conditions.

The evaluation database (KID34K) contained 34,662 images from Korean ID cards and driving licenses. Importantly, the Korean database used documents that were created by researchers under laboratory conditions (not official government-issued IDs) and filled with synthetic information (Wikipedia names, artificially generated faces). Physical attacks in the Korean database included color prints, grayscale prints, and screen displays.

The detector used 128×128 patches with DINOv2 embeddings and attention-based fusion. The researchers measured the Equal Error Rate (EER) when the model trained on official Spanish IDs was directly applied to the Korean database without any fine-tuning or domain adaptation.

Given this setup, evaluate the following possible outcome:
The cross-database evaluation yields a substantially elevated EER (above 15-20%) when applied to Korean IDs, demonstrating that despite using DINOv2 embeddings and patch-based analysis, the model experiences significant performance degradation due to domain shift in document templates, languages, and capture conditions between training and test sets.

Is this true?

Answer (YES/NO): NO